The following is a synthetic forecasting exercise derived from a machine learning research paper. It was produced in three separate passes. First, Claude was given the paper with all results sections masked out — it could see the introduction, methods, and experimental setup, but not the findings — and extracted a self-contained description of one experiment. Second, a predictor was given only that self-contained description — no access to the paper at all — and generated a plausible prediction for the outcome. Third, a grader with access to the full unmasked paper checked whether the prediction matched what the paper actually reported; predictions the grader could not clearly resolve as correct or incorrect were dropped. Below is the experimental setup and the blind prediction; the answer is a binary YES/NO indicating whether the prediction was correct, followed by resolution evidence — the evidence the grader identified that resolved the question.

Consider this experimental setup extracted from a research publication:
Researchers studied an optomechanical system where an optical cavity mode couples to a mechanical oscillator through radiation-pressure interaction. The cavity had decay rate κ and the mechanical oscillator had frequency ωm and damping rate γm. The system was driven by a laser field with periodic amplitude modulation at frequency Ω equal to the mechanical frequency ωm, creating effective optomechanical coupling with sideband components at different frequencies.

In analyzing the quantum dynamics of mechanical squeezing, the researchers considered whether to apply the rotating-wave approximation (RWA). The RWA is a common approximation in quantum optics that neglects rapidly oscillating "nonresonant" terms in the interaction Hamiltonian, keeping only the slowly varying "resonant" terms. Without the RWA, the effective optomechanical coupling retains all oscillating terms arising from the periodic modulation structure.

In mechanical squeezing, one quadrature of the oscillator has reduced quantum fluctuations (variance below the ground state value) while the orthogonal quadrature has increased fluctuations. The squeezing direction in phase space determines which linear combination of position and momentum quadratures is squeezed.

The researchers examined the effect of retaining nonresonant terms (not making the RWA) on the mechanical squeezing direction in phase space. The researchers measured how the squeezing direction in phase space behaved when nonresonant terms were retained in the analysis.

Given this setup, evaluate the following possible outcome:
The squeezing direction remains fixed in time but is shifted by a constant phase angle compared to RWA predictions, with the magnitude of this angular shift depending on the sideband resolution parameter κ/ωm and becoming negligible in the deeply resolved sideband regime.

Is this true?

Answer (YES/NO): NO